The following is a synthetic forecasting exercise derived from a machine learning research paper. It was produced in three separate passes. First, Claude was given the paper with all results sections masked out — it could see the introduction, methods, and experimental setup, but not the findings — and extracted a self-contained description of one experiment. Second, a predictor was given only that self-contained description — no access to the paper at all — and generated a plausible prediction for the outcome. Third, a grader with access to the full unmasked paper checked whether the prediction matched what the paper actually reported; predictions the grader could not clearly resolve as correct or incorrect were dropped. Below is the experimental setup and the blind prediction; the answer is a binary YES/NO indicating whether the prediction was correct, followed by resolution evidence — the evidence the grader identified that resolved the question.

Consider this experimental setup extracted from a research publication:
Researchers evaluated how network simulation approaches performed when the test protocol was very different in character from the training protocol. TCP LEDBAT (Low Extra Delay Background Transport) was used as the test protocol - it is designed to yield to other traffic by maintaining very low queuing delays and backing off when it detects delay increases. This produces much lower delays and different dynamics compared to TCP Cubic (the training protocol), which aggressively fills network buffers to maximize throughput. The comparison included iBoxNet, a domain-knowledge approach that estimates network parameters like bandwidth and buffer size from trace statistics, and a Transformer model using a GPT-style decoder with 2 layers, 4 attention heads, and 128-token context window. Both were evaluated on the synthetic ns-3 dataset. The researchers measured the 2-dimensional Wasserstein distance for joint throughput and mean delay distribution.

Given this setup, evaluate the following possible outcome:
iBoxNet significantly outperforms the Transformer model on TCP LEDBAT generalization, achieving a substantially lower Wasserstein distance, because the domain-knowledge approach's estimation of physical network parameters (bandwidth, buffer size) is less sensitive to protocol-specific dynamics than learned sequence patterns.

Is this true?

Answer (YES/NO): YES